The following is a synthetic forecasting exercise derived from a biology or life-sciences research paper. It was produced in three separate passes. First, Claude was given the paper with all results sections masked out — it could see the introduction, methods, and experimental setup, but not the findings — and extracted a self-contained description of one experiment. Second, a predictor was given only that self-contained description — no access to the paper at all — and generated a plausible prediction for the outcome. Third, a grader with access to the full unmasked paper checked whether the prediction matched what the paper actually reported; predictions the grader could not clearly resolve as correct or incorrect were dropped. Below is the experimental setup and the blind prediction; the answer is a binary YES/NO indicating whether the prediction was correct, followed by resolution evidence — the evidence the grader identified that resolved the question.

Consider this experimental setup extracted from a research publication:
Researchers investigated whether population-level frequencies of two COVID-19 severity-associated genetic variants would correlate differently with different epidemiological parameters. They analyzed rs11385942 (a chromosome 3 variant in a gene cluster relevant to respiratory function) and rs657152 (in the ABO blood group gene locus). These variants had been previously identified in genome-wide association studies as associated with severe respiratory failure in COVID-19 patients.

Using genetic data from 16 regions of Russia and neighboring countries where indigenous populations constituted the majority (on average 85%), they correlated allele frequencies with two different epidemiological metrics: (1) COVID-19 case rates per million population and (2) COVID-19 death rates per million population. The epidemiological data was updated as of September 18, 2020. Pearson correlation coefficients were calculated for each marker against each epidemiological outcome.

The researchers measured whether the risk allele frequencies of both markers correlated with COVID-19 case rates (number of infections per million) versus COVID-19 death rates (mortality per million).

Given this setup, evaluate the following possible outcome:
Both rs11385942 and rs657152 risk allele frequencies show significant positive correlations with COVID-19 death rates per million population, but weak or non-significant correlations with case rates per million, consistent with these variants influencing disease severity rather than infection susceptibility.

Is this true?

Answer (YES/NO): NO